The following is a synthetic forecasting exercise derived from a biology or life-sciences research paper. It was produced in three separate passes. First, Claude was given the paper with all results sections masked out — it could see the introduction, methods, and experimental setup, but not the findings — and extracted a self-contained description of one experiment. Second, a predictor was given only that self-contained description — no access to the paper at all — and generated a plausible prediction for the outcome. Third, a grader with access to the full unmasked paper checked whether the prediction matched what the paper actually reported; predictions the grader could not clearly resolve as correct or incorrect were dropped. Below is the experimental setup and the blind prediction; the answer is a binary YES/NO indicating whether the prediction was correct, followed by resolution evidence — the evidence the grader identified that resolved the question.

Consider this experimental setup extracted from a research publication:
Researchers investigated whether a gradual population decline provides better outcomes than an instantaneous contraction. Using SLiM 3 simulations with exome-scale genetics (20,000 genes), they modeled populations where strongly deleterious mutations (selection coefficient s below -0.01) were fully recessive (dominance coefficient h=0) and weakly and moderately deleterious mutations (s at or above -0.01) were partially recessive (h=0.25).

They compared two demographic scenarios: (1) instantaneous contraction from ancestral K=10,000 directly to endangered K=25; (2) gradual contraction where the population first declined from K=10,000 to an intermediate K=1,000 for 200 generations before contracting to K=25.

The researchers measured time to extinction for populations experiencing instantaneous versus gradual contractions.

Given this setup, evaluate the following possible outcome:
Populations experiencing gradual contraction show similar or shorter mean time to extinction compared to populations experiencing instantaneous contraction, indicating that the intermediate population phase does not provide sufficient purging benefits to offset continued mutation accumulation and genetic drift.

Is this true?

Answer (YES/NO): NO